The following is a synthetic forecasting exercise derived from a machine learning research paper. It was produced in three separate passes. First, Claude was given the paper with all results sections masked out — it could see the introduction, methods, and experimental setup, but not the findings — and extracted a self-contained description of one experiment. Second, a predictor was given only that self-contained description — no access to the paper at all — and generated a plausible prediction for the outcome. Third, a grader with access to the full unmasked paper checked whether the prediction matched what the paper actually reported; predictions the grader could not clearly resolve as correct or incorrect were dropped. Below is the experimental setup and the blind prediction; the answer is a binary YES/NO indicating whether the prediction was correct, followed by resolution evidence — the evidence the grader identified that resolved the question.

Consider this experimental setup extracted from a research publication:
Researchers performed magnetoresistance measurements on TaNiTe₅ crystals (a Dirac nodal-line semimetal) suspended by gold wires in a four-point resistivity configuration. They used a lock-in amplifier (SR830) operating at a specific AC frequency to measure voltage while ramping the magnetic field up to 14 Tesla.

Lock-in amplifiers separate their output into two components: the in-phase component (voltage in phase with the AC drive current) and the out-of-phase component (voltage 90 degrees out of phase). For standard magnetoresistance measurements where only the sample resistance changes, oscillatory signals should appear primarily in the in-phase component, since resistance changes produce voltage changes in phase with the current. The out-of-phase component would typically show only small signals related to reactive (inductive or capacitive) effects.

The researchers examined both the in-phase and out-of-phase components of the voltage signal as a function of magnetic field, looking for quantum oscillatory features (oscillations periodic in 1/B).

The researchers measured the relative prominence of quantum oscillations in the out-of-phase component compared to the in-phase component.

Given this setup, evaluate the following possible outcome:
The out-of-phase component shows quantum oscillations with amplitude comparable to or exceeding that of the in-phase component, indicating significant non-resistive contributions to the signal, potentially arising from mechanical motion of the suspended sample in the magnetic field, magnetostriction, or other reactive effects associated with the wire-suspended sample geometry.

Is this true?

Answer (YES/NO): YES